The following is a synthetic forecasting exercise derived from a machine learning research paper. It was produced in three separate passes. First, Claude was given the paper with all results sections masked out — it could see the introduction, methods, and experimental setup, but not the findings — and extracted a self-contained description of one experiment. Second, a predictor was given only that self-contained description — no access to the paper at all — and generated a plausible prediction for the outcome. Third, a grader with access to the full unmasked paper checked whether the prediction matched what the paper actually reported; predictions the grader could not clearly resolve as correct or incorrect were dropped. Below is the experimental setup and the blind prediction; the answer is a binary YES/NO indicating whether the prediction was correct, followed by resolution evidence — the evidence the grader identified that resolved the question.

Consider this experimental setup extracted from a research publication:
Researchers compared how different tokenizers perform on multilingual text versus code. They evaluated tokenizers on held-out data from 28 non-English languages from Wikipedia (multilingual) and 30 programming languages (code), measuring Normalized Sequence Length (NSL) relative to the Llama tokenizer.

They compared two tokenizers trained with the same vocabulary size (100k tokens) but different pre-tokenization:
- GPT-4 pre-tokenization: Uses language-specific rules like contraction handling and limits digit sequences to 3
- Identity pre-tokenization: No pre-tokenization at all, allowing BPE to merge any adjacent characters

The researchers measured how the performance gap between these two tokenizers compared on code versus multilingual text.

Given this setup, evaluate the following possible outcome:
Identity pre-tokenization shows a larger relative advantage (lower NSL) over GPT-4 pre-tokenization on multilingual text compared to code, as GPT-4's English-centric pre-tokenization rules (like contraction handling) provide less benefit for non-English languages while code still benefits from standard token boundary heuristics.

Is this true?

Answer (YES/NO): NO